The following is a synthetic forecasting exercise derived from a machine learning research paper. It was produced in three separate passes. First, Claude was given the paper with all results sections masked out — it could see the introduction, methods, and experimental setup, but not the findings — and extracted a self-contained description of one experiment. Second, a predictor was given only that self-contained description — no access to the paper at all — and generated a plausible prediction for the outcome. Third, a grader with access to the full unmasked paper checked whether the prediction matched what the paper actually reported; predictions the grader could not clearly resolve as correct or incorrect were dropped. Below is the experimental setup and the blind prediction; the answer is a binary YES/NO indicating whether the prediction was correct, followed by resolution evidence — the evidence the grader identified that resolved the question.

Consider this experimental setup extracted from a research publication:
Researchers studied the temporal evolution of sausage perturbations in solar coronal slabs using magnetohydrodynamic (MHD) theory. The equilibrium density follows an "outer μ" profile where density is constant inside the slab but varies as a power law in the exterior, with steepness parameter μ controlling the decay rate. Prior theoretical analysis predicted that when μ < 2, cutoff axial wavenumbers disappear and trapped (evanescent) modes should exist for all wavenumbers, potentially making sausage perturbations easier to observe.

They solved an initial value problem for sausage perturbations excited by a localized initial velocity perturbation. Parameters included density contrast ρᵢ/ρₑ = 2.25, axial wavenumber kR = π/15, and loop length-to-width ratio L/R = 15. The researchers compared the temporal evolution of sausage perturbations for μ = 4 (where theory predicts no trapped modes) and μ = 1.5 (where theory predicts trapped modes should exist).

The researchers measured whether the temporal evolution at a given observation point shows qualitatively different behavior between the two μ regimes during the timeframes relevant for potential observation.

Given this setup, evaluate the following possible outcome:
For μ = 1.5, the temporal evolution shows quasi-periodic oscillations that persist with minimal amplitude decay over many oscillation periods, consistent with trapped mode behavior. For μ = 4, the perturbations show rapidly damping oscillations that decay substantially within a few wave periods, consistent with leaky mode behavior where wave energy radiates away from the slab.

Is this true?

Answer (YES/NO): NO